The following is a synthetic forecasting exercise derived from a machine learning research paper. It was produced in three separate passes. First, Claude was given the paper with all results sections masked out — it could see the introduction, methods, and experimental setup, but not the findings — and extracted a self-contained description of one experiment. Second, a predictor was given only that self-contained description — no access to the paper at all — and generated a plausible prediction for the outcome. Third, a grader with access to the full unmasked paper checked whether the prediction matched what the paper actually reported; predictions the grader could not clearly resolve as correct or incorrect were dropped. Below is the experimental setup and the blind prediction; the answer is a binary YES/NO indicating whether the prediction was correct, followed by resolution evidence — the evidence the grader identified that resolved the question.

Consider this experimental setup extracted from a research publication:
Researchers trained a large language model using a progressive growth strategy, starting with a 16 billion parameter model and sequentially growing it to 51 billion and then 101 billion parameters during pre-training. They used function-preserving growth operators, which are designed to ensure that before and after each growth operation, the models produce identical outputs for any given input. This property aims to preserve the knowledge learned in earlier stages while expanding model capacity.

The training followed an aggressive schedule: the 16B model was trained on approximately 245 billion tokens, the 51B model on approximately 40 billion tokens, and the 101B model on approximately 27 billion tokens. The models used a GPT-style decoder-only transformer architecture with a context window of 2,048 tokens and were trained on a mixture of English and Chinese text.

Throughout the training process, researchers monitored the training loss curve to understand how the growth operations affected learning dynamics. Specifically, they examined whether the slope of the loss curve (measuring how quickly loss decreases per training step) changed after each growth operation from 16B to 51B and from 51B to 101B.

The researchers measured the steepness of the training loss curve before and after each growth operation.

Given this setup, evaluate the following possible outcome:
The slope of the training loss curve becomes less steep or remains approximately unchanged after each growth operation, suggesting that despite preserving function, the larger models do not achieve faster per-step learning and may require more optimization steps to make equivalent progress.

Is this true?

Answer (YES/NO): NO